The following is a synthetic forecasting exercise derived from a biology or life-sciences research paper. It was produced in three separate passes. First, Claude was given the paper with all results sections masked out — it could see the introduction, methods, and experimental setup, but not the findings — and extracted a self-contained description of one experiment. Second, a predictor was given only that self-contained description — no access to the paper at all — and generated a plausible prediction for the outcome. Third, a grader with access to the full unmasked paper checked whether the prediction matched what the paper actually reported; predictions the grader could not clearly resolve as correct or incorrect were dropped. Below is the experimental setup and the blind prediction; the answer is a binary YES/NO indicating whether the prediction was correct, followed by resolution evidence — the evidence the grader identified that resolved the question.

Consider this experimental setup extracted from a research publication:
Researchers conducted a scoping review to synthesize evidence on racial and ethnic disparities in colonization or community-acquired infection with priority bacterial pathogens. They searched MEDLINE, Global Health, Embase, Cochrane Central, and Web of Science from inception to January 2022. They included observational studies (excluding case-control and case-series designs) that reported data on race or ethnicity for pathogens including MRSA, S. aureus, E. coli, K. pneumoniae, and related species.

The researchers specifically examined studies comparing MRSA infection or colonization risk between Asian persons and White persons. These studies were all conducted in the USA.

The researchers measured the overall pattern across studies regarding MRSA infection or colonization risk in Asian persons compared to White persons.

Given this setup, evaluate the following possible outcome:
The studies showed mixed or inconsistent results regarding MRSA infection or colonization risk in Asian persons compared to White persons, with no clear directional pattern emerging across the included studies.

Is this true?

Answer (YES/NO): NO